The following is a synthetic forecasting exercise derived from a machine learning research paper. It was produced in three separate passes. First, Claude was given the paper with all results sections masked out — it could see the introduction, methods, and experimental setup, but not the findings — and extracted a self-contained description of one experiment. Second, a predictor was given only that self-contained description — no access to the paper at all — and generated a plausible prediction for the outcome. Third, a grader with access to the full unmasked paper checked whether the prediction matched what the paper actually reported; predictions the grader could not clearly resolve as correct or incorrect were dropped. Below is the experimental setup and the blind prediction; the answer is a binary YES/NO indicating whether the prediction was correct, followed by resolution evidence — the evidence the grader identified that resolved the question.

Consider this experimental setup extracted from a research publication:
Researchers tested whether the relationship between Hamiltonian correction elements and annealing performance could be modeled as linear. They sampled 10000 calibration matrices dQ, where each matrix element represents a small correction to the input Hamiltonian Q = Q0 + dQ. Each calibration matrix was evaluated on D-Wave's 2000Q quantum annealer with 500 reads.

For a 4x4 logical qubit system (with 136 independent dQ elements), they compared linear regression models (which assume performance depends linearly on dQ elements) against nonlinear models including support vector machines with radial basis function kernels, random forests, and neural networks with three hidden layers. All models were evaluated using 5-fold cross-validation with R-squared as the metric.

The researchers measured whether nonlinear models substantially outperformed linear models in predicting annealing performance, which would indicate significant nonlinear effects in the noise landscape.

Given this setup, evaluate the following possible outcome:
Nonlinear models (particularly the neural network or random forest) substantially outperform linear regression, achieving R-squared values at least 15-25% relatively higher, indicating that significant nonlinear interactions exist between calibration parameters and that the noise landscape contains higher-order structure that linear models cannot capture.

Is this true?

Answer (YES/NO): NO